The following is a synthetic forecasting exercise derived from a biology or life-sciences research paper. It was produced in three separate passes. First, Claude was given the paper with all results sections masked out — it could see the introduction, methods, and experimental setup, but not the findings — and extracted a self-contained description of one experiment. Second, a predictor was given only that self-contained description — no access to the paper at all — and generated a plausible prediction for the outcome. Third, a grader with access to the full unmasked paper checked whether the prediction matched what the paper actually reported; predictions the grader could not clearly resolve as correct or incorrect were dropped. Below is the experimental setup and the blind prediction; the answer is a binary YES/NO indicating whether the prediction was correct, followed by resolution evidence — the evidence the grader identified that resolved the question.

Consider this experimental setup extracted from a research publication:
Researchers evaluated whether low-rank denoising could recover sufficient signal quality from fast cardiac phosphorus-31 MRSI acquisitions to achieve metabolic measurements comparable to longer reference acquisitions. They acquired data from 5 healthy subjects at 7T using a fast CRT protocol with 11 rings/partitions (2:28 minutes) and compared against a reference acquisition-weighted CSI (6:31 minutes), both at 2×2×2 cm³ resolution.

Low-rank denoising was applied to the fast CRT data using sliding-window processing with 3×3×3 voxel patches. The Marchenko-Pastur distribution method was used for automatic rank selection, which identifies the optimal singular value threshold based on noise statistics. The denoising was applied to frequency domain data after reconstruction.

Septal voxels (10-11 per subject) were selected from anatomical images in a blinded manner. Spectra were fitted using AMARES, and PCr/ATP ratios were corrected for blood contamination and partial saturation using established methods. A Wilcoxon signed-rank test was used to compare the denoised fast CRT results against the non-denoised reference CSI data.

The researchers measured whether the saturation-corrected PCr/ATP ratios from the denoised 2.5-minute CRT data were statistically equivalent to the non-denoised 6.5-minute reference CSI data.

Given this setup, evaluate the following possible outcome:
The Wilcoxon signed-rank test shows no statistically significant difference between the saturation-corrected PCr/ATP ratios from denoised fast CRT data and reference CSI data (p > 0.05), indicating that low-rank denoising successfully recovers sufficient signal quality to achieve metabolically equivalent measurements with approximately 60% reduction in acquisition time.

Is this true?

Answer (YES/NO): YES